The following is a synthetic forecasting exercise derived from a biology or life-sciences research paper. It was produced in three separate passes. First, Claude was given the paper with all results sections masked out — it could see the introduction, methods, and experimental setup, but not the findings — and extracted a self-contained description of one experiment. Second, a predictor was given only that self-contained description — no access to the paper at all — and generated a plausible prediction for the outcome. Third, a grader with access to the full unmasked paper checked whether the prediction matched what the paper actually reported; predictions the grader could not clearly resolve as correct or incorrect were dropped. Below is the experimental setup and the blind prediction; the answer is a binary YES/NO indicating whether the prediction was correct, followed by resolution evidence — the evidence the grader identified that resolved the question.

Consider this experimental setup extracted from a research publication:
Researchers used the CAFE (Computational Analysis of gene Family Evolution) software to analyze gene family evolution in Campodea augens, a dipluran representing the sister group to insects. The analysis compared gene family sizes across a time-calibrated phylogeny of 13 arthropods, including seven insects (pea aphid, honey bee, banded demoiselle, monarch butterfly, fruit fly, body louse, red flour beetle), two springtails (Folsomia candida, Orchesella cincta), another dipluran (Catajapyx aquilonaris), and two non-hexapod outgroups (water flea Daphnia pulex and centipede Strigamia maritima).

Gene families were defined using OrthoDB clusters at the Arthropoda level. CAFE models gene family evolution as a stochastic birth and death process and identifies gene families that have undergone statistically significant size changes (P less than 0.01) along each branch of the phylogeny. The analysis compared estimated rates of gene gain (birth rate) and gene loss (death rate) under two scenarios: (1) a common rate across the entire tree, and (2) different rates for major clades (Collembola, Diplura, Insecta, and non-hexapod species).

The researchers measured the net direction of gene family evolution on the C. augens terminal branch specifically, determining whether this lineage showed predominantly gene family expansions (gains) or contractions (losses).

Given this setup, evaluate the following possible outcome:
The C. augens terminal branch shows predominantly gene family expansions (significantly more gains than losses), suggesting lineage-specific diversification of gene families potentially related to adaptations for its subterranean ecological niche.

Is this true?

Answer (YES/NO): YES